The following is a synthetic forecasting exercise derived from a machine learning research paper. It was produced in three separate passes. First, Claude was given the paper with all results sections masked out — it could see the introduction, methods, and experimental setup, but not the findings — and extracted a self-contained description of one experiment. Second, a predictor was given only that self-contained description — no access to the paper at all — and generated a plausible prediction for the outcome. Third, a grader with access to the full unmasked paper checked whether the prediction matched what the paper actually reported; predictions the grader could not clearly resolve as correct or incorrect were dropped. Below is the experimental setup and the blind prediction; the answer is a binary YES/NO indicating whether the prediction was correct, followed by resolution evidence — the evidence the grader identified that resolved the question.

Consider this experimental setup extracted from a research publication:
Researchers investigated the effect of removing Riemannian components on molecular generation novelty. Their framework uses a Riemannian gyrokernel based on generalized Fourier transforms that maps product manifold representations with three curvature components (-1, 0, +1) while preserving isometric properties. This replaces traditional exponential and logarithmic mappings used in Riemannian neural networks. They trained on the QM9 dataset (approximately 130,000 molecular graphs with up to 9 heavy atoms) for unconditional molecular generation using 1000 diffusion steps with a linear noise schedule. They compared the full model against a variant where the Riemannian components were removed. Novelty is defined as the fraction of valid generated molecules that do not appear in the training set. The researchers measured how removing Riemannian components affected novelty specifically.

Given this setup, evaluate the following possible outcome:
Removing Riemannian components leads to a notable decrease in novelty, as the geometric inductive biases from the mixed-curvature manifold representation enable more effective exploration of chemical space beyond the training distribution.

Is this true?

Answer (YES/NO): NO